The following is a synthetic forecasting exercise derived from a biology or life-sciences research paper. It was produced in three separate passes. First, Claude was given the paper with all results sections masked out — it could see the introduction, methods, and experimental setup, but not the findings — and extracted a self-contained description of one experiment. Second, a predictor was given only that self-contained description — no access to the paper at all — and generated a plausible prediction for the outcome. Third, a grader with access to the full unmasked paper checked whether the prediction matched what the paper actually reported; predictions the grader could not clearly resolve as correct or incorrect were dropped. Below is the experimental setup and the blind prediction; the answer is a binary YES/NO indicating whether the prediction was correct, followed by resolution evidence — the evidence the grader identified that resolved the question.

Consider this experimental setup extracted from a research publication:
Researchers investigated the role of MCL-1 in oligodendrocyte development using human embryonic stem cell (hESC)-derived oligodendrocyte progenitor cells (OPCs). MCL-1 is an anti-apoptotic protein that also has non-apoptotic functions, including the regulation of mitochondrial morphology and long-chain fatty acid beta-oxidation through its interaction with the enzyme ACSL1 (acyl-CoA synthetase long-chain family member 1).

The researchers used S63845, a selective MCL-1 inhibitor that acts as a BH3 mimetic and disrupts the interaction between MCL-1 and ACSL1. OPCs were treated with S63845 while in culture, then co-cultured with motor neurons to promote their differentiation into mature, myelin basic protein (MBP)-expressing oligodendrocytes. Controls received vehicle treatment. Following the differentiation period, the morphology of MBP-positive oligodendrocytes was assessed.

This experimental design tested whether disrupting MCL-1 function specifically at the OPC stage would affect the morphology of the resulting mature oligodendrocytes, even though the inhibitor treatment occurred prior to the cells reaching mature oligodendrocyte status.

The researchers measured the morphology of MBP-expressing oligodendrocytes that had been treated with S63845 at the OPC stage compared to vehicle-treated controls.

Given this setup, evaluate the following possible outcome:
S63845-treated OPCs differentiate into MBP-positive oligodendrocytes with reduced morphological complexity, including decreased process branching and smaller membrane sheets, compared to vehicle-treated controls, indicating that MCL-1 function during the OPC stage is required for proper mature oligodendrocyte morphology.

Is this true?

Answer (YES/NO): YES